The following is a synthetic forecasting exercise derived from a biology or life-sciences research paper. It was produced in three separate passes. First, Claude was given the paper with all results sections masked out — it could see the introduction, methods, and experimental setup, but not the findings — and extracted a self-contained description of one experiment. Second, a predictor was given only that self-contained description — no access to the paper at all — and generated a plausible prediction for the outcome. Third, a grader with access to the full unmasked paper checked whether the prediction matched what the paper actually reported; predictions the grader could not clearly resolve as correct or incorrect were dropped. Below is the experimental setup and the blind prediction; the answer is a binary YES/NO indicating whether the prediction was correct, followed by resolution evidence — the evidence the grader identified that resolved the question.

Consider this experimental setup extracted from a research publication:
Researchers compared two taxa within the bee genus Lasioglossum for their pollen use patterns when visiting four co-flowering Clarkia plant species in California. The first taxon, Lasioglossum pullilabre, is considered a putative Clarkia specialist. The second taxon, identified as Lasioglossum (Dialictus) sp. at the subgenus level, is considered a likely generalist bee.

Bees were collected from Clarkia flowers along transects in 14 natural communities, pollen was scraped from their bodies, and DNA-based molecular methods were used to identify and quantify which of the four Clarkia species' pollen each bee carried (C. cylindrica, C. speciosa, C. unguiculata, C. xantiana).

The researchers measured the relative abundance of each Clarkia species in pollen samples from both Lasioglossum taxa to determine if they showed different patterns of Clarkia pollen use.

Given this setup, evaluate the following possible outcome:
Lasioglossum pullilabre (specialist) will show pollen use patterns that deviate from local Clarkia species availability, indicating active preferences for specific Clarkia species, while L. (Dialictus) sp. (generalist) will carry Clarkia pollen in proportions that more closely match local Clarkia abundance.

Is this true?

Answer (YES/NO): NO